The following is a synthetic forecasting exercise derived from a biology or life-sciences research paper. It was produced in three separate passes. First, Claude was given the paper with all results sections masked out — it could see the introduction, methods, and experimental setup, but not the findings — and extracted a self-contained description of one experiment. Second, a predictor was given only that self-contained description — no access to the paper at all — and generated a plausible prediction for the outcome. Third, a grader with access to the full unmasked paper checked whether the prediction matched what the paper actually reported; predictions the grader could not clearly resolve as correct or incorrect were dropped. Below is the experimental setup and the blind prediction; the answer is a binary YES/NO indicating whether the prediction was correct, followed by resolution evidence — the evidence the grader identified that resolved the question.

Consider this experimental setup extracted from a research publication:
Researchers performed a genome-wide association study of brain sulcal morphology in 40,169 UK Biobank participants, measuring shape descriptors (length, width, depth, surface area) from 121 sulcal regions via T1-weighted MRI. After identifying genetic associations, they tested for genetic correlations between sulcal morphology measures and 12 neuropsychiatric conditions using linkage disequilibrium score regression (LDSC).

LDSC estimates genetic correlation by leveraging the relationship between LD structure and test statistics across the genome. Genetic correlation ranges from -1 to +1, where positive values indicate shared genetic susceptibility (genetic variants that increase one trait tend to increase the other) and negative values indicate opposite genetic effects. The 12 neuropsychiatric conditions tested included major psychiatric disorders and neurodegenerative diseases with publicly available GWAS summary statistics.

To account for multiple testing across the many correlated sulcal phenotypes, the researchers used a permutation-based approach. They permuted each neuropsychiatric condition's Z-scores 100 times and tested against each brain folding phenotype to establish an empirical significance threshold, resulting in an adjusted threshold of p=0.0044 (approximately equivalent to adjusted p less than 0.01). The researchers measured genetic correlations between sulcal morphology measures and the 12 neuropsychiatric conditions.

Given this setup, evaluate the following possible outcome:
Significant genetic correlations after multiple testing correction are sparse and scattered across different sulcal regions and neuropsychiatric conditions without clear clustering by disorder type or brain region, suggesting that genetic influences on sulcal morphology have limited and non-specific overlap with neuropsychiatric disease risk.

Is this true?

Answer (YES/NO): NO